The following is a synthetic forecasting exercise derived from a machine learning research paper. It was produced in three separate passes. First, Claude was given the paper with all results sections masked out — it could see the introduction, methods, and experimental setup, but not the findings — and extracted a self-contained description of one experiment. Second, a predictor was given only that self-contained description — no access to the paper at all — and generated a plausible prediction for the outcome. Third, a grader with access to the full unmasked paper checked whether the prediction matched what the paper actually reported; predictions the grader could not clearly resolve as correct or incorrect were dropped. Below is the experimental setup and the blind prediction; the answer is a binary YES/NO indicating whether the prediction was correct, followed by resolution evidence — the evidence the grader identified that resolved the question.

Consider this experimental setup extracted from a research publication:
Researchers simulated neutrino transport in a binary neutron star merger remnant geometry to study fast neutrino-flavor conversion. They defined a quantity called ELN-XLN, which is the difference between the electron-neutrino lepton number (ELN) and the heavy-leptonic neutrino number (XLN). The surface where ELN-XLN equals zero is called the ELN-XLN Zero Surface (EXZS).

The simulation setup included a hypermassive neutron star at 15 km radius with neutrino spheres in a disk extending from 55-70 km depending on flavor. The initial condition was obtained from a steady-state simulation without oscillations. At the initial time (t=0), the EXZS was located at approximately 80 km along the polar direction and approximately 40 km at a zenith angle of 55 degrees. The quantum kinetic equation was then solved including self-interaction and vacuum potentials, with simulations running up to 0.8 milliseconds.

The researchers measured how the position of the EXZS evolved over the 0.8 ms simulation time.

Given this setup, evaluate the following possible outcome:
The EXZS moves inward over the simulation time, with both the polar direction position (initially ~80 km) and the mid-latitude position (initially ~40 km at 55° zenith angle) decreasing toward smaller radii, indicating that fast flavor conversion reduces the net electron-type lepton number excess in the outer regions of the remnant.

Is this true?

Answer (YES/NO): NO